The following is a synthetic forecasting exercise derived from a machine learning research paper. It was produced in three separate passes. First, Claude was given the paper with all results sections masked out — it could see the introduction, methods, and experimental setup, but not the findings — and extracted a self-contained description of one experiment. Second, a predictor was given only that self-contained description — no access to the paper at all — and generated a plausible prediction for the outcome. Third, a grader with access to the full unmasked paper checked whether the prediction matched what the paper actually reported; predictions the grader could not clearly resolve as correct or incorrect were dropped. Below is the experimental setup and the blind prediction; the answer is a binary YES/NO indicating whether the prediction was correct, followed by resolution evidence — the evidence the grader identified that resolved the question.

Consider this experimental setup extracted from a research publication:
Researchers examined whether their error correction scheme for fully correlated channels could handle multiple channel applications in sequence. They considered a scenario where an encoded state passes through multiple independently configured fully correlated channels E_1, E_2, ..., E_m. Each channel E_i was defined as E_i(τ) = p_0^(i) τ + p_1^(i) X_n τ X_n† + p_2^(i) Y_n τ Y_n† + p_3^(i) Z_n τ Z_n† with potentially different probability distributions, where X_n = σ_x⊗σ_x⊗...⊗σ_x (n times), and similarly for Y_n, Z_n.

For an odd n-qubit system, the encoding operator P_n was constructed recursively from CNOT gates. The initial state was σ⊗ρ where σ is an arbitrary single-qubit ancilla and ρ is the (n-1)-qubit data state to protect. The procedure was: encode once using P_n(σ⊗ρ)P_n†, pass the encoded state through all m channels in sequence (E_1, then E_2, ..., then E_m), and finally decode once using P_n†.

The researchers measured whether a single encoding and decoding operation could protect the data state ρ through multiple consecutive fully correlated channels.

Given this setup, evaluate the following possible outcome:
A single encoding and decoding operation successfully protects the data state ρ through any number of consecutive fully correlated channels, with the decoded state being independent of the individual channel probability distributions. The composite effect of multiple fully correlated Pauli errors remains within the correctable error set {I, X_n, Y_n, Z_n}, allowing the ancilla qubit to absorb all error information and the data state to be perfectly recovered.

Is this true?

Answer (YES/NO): YES